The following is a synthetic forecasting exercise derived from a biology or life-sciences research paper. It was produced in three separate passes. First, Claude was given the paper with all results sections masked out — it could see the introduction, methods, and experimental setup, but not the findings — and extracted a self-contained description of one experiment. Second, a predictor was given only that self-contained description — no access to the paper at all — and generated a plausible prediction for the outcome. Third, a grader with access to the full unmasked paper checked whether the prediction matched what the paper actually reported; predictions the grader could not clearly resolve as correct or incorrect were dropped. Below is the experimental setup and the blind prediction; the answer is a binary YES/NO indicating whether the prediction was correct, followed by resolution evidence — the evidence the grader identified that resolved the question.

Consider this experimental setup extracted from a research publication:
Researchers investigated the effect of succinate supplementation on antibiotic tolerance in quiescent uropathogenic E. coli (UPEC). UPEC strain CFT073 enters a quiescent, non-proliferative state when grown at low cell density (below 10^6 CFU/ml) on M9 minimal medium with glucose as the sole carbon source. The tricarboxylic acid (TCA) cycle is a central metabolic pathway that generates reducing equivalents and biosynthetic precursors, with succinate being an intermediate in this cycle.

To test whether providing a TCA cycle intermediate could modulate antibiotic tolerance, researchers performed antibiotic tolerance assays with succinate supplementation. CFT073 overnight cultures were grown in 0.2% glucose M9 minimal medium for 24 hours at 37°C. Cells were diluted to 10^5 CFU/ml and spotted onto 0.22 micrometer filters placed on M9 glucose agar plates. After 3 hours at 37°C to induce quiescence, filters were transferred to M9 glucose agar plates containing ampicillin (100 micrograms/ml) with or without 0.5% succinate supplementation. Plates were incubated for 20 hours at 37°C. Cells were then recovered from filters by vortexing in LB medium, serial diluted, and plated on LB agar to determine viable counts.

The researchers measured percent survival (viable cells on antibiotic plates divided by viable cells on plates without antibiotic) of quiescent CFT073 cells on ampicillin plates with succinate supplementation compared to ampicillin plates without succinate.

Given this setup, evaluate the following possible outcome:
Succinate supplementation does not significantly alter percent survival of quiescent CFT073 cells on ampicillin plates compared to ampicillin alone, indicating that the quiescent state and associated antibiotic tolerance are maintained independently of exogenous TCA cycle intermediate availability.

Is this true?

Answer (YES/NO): NO